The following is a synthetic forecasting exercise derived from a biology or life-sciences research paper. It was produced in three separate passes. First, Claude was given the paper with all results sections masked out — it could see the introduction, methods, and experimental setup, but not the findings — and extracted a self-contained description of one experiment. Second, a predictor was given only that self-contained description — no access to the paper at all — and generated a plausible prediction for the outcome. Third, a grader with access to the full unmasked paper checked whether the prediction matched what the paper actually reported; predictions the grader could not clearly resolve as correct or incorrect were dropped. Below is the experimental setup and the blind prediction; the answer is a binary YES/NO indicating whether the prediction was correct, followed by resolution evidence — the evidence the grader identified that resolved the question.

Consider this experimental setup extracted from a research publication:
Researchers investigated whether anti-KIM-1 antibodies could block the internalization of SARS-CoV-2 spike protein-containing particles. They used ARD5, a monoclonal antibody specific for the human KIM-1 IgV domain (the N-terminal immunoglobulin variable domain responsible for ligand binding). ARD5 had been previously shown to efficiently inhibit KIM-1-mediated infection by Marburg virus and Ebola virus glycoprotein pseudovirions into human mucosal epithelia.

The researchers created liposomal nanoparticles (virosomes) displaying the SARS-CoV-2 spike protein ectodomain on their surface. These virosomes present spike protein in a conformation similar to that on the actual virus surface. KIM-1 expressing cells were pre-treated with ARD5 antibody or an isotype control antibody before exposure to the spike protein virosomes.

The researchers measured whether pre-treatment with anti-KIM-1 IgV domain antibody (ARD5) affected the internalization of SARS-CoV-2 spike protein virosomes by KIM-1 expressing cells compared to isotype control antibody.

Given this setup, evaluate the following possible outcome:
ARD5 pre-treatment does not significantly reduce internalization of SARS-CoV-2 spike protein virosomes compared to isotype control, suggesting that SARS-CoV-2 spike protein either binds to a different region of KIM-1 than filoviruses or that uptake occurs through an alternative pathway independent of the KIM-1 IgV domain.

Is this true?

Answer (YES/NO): NO